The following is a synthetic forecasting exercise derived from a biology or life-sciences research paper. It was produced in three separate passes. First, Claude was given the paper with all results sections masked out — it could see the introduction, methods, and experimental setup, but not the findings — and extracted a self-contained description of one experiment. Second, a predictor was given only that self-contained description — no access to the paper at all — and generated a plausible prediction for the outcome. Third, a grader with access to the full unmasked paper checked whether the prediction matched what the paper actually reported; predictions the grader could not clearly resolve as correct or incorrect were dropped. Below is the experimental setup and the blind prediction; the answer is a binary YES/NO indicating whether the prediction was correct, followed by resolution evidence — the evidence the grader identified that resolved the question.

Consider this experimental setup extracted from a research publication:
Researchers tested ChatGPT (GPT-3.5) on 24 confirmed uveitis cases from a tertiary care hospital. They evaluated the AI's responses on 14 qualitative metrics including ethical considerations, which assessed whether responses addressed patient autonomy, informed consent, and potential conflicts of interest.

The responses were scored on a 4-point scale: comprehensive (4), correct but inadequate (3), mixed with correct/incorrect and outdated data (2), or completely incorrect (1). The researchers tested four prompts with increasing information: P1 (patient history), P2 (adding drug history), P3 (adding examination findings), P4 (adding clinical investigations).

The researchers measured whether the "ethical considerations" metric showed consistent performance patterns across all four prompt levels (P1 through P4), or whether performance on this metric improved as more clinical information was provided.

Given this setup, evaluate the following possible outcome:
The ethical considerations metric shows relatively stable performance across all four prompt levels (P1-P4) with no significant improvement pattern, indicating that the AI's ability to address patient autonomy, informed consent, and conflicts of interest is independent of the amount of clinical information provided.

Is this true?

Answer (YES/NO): YES